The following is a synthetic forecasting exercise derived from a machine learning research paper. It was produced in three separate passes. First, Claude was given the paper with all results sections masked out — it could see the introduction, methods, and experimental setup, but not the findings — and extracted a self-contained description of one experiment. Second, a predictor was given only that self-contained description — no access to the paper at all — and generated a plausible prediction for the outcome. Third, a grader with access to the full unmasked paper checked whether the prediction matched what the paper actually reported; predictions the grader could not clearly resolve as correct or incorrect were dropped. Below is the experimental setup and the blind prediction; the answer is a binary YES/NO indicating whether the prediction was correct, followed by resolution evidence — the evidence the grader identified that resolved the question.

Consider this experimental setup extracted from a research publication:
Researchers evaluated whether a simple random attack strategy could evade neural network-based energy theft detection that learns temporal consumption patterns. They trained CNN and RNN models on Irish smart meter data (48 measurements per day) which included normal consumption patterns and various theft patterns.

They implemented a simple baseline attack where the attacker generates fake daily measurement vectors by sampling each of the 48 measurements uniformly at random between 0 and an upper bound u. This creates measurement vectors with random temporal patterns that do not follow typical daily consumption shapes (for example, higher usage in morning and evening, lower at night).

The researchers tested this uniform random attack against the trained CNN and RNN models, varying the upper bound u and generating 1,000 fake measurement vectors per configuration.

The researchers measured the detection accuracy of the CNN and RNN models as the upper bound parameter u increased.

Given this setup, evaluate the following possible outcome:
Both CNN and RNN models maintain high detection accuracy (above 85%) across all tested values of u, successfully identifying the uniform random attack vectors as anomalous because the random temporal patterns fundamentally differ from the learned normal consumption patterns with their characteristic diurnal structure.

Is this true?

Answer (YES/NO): YES